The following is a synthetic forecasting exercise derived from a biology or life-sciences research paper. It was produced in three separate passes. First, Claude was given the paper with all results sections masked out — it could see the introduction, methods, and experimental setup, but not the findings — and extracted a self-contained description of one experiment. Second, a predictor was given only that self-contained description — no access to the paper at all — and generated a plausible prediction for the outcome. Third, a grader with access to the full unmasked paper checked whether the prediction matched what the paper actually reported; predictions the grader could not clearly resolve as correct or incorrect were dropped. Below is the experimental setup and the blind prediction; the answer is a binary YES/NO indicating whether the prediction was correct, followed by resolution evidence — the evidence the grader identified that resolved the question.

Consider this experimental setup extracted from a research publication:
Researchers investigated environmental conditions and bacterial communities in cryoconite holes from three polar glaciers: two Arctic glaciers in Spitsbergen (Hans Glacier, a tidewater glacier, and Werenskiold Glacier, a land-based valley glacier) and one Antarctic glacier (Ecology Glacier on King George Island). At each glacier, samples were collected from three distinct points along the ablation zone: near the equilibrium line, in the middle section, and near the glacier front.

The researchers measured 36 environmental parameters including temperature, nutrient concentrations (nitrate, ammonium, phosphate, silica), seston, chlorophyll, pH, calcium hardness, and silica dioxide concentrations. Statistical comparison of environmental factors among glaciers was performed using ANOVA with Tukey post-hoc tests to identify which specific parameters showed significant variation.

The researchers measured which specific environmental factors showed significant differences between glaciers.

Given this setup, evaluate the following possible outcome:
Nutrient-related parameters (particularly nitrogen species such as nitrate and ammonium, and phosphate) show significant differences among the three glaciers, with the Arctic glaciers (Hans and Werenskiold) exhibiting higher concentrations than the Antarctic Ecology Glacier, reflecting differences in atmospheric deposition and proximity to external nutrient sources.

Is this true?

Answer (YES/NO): NO